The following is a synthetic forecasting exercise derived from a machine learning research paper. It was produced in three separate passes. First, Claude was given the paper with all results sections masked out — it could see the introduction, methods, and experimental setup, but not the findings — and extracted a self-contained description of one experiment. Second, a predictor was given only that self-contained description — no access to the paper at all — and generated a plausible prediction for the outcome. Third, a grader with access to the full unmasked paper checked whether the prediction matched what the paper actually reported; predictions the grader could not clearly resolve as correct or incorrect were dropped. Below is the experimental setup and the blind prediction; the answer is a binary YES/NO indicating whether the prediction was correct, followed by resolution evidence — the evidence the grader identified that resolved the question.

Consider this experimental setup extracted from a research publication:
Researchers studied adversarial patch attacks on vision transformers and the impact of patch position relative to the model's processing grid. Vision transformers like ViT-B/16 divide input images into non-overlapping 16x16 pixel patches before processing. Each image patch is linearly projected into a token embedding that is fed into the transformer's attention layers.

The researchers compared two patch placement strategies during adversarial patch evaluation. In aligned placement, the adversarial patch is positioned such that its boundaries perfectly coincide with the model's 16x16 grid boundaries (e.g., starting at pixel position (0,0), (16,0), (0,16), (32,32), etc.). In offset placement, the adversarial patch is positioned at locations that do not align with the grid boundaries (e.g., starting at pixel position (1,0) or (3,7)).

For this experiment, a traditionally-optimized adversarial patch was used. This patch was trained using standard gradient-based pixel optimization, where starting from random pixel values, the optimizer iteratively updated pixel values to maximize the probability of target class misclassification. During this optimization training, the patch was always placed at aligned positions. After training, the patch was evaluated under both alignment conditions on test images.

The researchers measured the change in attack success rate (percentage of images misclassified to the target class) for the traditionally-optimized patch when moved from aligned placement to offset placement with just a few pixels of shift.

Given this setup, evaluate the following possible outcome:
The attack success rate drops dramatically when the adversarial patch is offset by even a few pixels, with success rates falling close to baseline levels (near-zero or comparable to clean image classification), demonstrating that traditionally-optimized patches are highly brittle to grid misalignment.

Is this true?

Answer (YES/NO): YES